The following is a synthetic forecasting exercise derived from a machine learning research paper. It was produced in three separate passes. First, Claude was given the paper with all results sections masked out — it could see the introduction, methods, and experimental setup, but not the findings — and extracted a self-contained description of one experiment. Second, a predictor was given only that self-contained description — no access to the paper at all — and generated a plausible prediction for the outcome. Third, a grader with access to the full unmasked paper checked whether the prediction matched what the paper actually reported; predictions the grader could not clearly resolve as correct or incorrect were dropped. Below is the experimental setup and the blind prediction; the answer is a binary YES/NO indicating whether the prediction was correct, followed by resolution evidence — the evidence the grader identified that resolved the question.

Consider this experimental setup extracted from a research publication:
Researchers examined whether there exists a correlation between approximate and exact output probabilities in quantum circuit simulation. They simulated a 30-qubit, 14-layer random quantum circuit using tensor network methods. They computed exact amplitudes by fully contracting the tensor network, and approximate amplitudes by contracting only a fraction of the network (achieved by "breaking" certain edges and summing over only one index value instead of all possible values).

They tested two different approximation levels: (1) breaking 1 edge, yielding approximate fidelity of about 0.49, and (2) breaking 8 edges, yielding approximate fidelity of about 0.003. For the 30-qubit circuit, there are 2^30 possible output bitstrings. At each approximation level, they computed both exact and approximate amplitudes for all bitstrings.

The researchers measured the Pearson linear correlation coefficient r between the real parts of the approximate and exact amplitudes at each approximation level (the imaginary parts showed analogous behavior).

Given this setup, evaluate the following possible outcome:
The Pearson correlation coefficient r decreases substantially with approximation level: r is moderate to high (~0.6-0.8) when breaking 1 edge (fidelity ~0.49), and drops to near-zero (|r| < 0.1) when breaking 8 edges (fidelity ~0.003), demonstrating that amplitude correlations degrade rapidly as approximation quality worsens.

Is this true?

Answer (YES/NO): NO